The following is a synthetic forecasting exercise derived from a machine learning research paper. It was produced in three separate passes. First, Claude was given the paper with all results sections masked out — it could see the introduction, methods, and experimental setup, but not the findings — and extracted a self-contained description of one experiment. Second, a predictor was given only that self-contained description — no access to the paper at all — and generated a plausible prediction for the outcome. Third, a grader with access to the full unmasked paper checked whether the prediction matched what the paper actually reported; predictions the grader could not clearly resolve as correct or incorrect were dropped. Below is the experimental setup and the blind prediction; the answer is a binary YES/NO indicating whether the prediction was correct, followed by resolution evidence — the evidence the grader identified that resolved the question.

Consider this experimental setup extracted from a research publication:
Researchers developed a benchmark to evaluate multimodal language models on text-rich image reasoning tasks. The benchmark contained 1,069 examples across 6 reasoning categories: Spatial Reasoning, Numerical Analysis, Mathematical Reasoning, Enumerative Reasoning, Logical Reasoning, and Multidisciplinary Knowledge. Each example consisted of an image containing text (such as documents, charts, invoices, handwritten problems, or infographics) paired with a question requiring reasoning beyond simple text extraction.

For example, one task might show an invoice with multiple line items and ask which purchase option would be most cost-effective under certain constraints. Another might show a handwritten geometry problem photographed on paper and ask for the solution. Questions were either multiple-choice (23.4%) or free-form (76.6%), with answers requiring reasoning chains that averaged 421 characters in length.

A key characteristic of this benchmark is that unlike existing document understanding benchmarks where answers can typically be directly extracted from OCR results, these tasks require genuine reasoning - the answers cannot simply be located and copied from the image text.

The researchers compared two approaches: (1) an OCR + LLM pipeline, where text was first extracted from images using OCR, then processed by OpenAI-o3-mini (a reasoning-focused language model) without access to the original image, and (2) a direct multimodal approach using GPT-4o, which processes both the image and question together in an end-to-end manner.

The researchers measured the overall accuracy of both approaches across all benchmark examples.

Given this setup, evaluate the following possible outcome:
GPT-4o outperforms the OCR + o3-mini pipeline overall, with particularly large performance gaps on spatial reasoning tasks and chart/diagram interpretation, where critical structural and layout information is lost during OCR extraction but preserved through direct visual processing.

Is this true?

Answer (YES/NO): NO